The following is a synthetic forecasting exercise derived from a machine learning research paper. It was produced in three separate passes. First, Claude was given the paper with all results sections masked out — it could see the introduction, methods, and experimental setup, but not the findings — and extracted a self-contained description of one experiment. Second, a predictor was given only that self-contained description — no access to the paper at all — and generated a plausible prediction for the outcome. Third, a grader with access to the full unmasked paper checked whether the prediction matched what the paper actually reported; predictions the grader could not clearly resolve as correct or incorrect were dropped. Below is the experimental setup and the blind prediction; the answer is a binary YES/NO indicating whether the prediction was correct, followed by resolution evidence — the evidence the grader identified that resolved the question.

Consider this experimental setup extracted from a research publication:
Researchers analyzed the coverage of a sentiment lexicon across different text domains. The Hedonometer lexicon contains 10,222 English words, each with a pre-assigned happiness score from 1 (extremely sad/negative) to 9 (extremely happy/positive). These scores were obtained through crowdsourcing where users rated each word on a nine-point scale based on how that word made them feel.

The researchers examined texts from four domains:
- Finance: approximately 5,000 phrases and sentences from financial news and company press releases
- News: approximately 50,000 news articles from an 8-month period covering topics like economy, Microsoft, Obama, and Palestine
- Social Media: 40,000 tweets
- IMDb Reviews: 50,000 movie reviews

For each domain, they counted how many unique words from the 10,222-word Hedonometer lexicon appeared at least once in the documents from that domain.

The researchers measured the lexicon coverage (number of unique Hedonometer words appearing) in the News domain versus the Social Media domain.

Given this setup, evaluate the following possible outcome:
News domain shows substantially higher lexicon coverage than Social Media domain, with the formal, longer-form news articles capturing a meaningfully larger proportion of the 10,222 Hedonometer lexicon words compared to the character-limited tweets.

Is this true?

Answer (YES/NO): NO